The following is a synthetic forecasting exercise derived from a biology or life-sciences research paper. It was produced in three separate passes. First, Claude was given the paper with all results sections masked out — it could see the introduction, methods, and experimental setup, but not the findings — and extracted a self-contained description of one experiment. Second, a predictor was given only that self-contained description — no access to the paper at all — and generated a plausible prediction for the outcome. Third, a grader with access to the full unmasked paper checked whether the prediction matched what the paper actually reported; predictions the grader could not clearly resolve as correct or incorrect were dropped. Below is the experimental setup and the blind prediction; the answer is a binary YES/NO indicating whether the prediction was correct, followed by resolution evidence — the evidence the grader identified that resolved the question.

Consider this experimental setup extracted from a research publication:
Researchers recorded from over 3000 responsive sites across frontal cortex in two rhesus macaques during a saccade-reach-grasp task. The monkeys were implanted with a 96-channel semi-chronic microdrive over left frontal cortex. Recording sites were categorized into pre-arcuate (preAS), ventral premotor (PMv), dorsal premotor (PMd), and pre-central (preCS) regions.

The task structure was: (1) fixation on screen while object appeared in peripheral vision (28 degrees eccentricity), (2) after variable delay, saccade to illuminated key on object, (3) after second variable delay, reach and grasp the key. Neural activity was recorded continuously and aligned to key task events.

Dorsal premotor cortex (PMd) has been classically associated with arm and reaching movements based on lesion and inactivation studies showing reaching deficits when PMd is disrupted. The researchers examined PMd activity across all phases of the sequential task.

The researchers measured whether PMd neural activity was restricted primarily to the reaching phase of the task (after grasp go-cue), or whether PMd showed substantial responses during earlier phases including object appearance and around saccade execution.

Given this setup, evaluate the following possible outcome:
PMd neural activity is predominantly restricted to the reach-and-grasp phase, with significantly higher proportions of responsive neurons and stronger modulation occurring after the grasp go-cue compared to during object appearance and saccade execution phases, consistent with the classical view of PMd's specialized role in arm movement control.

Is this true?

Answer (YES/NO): NO